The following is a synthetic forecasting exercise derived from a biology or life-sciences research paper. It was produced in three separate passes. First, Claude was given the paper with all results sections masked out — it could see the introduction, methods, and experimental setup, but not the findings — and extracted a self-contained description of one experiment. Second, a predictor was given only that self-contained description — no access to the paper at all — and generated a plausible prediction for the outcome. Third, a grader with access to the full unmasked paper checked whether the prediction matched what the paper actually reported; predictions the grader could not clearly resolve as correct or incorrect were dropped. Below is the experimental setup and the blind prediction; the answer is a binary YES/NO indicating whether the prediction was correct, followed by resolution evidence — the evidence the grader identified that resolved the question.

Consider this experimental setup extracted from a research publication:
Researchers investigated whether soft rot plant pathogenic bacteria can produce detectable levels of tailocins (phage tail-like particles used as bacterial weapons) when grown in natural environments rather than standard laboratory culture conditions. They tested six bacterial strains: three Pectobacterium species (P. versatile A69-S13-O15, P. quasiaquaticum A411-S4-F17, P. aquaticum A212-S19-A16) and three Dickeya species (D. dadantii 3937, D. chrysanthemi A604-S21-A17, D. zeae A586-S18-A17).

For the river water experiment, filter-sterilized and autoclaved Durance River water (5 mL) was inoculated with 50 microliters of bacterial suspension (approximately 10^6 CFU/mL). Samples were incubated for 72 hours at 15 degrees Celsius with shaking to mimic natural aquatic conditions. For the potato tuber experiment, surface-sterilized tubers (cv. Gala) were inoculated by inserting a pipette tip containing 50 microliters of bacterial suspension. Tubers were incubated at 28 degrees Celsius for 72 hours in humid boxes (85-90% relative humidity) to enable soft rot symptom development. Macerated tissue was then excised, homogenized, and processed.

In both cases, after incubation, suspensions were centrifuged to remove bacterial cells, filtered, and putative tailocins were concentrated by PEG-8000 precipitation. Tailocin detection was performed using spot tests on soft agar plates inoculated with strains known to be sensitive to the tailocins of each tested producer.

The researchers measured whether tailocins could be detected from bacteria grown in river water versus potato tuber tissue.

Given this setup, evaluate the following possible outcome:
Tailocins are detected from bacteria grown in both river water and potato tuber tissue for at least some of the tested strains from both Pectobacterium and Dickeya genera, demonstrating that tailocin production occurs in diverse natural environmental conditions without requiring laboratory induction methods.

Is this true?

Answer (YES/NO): NO